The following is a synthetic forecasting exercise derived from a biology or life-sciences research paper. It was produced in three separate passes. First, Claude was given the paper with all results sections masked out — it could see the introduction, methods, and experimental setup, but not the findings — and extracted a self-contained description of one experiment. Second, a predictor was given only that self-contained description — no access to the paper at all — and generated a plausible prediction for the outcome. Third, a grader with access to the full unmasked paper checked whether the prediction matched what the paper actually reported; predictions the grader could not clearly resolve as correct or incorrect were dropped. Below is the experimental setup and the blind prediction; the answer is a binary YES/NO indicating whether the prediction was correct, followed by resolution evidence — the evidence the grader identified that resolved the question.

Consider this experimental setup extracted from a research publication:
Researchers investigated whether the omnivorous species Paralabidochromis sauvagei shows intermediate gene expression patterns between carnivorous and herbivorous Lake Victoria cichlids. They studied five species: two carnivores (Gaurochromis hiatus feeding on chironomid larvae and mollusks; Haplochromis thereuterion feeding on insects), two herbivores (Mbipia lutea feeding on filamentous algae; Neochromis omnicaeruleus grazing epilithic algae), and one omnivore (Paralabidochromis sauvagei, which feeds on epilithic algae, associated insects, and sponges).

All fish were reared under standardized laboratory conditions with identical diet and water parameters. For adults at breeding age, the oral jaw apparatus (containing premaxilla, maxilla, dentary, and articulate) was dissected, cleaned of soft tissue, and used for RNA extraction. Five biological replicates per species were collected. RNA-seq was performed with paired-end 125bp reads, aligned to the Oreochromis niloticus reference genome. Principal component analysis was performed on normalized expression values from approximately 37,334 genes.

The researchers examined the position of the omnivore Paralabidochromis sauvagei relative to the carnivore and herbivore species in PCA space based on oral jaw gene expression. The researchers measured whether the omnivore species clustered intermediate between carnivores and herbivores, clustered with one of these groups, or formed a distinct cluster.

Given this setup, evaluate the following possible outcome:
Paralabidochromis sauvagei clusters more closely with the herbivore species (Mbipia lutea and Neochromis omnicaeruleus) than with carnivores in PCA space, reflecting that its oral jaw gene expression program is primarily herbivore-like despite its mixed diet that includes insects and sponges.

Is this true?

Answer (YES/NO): NO